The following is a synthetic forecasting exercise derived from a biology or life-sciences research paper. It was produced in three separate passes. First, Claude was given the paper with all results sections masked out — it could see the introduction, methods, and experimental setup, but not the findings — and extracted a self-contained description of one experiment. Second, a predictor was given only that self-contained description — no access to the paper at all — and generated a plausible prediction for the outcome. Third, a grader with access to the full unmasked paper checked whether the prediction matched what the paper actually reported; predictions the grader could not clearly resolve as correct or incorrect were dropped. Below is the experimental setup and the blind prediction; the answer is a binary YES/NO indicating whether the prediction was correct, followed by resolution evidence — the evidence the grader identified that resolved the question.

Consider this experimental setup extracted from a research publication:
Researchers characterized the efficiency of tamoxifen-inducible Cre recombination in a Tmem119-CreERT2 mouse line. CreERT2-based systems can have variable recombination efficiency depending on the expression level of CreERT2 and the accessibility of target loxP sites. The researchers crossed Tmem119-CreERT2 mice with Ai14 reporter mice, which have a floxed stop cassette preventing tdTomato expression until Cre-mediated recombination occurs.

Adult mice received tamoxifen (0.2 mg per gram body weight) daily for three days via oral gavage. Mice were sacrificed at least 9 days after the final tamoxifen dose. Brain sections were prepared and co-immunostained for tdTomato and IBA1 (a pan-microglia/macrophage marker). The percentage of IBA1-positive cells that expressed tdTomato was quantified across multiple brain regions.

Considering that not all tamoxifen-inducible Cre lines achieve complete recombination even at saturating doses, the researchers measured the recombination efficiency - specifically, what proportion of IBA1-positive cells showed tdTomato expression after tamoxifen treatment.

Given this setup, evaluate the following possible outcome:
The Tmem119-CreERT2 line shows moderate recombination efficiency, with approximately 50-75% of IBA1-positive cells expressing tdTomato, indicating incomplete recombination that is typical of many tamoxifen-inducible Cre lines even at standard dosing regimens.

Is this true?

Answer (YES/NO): NO